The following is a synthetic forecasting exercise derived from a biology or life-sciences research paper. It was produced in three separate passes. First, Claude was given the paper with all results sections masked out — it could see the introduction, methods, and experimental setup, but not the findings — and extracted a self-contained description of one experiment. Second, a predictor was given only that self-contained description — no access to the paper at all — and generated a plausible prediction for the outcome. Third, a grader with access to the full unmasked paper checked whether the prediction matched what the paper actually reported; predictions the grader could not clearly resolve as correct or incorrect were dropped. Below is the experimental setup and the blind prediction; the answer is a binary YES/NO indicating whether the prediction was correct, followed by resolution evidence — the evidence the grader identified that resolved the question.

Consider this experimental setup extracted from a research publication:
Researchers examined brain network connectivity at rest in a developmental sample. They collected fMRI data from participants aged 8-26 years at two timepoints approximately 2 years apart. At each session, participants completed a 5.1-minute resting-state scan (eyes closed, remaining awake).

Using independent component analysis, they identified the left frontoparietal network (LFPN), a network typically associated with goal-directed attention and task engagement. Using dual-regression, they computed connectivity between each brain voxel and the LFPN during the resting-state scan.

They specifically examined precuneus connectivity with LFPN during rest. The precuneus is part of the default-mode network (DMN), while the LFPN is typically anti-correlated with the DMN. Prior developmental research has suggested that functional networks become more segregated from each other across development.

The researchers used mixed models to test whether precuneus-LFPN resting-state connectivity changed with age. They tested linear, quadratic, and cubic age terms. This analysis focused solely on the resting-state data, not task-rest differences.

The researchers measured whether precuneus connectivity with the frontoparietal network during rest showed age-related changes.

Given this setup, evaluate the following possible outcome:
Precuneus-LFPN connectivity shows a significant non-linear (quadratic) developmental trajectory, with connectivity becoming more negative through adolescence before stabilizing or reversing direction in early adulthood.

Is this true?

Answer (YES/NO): NO